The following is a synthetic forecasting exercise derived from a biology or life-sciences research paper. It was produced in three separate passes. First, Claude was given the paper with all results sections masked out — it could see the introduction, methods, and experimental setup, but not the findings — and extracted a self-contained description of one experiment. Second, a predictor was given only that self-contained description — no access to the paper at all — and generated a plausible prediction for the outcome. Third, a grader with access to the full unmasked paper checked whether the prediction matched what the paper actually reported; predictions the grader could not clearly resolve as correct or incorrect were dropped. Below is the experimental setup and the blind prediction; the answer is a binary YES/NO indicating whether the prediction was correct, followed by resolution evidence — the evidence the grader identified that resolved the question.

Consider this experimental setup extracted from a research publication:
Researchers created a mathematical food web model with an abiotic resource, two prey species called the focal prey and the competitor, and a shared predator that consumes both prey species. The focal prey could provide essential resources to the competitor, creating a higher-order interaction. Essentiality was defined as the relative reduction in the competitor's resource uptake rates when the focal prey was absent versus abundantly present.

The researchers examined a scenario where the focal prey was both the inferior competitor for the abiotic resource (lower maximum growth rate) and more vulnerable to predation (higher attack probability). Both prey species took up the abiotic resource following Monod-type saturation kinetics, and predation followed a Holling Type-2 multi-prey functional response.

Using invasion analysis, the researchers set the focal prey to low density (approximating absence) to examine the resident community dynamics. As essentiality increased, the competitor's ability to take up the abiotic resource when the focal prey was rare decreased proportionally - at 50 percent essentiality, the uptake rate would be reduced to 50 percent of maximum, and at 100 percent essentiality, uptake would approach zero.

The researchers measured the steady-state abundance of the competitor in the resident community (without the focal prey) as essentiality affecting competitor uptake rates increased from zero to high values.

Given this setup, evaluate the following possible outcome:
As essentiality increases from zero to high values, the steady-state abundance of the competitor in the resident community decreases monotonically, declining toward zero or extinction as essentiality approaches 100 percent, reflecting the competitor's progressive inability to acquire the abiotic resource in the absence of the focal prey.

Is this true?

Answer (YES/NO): NO